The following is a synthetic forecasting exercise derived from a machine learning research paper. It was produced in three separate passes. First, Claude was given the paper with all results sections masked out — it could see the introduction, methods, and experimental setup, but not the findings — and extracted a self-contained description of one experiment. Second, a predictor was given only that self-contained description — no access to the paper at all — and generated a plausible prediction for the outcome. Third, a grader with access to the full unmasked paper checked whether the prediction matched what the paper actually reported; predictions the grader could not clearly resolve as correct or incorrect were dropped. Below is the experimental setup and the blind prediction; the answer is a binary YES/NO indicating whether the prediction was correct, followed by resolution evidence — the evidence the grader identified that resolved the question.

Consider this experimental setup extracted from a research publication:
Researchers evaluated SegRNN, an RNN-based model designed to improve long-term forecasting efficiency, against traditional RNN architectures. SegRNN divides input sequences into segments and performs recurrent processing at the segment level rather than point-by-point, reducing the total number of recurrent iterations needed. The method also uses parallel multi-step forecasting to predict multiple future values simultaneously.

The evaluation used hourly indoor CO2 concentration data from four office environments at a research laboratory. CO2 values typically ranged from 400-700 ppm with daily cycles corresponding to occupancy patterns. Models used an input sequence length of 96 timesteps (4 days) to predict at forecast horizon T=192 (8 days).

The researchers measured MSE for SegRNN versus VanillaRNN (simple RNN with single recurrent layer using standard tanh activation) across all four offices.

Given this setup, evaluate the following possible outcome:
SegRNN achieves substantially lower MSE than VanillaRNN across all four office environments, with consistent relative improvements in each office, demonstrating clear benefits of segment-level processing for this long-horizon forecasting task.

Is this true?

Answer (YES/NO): NO